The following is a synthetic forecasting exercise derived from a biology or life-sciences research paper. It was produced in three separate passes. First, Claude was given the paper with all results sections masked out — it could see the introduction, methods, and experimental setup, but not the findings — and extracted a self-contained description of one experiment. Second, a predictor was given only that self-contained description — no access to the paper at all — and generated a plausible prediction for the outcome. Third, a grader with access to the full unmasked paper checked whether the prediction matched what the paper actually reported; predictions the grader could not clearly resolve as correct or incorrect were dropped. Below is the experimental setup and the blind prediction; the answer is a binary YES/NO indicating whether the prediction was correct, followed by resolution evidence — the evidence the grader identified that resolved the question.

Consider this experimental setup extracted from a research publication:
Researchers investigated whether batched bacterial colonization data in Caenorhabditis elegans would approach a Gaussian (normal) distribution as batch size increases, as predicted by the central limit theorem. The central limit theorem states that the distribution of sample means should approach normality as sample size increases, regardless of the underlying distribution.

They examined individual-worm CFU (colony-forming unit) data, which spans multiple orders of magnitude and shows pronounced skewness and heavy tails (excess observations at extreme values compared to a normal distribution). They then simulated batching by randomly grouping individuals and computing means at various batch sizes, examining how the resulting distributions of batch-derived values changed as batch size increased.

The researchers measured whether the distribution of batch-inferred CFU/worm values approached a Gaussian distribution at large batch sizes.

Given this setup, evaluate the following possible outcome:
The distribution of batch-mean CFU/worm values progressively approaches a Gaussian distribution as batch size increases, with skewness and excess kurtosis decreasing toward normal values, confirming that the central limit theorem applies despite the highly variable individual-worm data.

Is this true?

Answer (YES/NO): NO